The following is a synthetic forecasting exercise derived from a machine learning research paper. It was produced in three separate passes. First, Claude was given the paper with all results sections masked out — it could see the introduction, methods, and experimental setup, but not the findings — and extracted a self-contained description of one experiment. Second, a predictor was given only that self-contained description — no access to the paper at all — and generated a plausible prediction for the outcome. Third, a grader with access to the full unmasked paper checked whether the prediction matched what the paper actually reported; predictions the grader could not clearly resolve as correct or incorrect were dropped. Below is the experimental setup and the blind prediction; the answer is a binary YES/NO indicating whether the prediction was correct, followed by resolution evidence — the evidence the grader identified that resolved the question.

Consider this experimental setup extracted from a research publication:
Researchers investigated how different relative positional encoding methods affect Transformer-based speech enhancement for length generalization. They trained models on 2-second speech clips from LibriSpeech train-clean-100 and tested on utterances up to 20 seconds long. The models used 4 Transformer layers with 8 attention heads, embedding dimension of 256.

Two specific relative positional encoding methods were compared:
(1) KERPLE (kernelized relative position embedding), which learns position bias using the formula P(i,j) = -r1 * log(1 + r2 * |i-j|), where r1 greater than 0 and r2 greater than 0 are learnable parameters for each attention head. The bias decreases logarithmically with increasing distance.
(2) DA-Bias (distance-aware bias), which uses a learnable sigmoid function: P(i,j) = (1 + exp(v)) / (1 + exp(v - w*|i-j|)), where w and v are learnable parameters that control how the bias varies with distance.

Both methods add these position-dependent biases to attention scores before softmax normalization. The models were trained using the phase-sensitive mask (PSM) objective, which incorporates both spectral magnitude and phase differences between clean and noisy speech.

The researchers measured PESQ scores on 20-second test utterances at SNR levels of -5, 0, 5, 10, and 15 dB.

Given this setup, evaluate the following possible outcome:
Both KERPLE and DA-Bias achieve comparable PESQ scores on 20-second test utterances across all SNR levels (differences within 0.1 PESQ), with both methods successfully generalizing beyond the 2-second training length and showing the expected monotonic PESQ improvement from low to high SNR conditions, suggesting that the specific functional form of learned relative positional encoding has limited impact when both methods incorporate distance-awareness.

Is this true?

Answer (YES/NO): NO